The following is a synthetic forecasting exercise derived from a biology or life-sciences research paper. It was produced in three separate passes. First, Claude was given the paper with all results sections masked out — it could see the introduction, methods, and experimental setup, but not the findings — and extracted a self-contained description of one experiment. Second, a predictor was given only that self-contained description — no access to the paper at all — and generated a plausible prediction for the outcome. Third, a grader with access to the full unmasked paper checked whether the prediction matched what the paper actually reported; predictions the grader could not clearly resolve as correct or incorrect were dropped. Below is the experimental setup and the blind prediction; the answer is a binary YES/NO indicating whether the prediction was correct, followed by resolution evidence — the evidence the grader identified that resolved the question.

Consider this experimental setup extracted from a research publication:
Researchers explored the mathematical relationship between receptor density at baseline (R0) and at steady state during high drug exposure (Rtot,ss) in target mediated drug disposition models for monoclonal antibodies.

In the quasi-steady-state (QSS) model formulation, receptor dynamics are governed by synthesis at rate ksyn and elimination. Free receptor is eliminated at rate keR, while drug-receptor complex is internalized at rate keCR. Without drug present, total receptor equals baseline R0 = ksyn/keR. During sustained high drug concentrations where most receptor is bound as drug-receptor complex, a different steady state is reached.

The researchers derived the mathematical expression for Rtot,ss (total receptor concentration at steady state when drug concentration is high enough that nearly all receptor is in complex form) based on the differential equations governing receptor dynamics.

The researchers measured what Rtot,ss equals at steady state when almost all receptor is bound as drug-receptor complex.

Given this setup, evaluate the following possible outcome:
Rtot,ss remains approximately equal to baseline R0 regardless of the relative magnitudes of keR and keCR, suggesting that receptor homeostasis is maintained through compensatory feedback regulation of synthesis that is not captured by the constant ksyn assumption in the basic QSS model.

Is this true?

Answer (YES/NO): NO